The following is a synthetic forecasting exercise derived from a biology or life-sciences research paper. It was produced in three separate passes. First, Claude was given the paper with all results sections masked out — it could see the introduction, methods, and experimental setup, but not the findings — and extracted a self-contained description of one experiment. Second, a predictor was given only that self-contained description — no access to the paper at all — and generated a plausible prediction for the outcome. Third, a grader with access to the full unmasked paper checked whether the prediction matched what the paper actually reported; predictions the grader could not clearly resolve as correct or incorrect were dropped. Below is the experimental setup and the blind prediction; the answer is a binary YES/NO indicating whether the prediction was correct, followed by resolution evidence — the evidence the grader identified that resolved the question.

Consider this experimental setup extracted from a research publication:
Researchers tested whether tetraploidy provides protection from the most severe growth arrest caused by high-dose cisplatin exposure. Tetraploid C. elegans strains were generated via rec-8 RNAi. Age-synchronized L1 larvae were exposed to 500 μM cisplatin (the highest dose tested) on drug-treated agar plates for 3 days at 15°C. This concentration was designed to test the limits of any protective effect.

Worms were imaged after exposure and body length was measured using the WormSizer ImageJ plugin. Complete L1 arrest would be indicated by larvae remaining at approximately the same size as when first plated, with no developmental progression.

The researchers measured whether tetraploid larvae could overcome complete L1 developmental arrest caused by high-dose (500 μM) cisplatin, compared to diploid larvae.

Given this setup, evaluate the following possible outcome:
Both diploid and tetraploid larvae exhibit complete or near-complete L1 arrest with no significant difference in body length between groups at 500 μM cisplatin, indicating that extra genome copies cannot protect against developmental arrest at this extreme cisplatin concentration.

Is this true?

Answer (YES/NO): YES